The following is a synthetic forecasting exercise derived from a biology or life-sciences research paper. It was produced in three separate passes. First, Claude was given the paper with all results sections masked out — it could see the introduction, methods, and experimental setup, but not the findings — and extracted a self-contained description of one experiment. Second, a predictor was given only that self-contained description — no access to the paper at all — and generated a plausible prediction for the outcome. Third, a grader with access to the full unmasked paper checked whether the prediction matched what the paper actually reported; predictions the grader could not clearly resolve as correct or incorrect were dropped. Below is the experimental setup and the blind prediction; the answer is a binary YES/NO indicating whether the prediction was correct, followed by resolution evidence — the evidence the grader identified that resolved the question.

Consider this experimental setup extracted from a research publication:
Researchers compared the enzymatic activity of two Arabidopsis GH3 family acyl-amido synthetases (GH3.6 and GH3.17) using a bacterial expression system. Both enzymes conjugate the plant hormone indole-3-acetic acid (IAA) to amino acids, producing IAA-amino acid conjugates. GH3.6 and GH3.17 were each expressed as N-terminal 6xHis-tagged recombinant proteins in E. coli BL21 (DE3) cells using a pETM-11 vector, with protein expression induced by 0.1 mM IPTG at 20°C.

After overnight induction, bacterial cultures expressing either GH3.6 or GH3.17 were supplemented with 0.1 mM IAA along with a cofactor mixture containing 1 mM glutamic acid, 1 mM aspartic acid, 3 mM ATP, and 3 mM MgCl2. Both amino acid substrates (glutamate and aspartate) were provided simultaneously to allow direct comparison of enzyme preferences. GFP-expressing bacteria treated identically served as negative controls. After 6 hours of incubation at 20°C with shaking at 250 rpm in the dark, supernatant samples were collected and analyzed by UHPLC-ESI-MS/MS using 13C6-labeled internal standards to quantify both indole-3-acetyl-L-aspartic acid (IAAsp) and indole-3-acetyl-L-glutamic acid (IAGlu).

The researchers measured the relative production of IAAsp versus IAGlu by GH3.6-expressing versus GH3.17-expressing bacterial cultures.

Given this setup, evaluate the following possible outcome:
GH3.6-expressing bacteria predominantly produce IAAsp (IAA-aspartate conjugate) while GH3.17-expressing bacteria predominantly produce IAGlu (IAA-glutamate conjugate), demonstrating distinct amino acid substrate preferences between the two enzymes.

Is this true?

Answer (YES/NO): NO